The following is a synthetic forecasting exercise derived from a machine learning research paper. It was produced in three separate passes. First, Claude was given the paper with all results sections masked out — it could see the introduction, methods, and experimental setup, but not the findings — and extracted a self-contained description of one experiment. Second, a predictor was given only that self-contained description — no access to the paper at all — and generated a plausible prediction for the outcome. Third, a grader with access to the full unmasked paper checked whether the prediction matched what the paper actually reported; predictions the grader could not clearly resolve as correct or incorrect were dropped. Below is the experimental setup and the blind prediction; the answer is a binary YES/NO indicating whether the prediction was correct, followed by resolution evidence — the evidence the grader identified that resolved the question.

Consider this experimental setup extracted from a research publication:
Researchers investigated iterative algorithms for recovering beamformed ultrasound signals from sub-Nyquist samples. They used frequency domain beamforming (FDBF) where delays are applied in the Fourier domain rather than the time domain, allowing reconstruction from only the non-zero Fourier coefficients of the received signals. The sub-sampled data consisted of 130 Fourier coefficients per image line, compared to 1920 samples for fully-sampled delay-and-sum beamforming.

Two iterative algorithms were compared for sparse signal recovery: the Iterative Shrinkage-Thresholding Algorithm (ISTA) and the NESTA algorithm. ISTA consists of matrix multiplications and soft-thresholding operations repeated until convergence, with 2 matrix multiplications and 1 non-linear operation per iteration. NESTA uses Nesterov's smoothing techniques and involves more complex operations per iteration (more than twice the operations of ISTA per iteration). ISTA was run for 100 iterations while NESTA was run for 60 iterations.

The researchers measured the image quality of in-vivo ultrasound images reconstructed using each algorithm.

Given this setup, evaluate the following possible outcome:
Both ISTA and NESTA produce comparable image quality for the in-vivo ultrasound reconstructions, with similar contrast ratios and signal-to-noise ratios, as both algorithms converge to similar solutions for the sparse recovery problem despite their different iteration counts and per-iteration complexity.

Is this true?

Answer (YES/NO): NO